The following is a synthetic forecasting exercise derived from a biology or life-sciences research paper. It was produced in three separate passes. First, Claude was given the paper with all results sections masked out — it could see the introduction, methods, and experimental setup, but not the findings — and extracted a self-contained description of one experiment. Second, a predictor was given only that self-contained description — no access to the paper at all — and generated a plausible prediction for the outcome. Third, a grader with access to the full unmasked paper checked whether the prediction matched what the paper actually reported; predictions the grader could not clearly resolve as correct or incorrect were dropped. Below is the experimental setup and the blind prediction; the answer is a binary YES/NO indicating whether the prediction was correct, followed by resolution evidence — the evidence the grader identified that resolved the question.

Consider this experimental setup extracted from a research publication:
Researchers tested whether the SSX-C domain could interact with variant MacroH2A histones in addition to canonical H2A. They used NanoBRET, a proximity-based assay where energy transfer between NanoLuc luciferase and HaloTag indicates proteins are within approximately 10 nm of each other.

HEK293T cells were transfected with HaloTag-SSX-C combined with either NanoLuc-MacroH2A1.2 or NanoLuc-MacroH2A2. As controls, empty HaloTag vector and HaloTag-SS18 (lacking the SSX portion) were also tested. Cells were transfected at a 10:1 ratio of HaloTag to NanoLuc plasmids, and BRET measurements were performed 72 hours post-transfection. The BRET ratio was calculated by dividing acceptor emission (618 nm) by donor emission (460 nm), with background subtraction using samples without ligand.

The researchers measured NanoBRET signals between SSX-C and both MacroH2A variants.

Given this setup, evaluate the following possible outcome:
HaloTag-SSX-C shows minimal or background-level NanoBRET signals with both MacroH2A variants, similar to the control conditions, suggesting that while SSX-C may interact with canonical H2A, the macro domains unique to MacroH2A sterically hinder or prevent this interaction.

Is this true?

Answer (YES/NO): NO